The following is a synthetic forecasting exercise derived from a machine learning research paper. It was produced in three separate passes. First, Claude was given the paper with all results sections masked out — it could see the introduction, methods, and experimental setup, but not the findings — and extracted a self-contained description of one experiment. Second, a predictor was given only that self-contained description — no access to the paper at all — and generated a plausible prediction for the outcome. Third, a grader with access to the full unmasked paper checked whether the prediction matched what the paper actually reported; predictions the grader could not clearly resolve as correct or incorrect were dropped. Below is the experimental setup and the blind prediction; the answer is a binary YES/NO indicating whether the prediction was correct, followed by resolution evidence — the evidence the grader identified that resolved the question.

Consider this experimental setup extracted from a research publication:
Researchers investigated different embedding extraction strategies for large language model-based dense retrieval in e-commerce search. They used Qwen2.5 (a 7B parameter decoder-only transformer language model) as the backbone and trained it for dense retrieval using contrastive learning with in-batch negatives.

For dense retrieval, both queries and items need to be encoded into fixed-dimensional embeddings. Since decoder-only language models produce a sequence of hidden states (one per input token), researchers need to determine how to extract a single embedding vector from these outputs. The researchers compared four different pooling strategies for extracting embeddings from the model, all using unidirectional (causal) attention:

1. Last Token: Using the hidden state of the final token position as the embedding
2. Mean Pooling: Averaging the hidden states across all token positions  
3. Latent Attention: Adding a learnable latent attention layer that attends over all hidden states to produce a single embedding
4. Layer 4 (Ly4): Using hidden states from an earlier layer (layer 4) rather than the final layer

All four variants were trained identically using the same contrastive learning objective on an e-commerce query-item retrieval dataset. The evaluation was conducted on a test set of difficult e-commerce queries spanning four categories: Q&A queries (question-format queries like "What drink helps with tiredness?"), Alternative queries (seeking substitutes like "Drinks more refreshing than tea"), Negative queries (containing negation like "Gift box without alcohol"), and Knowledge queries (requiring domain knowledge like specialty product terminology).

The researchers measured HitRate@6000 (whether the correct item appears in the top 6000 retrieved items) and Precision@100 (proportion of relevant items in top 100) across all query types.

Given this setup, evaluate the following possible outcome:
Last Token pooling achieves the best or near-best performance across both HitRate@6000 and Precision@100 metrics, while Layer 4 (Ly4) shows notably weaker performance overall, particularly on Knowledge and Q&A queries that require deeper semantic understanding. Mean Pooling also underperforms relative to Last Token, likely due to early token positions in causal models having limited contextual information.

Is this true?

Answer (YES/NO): NO